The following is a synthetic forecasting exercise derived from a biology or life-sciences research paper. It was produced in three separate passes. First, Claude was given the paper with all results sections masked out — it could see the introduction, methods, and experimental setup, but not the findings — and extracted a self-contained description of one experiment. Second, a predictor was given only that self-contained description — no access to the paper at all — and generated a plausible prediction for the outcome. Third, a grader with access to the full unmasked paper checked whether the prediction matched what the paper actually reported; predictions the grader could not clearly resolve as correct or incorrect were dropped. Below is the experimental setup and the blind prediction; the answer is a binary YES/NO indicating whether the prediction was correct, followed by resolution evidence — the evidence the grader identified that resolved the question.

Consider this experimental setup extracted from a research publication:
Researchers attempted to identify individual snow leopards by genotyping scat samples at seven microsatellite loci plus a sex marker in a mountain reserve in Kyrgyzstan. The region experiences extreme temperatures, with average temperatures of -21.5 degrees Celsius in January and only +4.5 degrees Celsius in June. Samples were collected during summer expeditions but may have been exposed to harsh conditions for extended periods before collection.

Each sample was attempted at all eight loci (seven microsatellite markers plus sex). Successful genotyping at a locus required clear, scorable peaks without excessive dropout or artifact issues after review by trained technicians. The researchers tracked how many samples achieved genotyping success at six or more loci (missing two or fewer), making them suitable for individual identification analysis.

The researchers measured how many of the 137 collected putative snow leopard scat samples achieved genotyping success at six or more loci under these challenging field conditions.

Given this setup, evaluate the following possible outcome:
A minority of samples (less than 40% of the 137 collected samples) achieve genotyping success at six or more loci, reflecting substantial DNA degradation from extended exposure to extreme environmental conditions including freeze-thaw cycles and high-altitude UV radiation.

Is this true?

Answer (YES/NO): NO